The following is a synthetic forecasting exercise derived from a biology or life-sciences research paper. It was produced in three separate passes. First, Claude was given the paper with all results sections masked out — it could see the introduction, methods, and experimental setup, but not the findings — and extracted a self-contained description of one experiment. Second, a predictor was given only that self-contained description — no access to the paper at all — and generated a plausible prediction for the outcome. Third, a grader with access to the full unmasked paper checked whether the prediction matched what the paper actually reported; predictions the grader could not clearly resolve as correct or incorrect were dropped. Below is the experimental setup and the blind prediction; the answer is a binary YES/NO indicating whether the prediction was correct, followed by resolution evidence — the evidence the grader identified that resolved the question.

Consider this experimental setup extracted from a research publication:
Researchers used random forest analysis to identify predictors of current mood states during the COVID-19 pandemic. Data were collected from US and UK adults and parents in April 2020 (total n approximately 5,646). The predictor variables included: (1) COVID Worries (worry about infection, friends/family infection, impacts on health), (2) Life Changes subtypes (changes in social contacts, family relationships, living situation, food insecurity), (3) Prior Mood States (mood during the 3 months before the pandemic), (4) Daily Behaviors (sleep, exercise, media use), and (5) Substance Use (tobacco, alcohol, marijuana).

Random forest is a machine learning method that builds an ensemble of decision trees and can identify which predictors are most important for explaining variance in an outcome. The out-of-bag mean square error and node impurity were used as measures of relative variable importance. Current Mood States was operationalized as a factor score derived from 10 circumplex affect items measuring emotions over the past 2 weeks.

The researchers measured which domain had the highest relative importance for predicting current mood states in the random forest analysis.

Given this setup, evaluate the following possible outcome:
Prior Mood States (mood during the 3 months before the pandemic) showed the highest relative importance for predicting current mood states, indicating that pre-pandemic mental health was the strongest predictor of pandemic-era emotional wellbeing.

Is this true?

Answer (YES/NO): YES